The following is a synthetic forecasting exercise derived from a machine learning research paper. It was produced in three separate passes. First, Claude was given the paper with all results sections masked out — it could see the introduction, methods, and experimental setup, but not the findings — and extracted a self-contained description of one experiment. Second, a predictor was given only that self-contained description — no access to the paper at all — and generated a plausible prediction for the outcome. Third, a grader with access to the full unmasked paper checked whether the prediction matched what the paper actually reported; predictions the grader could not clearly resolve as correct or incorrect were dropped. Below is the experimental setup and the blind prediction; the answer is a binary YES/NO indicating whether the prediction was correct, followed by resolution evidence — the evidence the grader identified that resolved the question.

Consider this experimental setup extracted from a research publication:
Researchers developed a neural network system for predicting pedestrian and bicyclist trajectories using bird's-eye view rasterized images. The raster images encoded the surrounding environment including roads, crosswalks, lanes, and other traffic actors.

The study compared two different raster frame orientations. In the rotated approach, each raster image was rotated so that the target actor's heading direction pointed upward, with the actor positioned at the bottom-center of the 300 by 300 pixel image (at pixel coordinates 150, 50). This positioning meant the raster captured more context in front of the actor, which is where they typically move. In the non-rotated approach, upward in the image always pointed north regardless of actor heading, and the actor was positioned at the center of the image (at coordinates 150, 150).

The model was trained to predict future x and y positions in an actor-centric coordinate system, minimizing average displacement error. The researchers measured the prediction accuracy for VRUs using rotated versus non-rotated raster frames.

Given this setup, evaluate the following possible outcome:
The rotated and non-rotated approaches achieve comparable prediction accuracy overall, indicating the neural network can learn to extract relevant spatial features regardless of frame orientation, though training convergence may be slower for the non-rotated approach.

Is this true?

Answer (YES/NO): NO